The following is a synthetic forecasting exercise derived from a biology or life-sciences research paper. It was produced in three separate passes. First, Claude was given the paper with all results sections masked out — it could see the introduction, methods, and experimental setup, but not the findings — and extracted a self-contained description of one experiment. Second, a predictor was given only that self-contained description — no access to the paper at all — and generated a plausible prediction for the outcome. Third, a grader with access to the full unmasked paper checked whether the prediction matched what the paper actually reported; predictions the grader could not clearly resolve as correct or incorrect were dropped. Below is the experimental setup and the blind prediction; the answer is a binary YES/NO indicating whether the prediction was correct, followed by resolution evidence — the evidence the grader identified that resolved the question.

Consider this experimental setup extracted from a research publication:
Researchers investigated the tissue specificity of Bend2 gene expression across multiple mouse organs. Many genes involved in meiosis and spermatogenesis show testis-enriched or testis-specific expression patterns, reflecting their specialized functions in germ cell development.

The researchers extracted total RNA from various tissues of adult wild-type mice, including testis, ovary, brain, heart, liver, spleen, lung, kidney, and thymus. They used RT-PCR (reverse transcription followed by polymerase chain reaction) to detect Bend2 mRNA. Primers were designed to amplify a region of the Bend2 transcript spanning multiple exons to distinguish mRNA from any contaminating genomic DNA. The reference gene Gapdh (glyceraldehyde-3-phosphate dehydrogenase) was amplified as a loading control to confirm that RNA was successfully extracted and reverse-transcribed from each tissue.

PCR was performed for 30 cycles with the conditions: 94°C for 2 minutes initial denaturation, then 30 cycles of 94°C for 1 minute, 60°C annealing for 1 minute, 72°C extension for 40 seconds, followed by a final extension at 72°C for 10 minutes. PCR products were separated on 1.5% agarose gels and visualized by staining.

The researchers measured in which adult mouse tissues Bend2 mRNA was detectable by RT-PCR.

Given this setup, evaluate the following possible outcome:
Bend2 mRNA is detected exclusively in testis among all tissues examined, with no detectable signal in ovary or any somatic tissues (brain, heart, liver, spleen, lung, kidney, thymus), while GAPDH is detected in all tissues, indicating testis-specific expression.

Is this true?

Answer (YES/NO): YES